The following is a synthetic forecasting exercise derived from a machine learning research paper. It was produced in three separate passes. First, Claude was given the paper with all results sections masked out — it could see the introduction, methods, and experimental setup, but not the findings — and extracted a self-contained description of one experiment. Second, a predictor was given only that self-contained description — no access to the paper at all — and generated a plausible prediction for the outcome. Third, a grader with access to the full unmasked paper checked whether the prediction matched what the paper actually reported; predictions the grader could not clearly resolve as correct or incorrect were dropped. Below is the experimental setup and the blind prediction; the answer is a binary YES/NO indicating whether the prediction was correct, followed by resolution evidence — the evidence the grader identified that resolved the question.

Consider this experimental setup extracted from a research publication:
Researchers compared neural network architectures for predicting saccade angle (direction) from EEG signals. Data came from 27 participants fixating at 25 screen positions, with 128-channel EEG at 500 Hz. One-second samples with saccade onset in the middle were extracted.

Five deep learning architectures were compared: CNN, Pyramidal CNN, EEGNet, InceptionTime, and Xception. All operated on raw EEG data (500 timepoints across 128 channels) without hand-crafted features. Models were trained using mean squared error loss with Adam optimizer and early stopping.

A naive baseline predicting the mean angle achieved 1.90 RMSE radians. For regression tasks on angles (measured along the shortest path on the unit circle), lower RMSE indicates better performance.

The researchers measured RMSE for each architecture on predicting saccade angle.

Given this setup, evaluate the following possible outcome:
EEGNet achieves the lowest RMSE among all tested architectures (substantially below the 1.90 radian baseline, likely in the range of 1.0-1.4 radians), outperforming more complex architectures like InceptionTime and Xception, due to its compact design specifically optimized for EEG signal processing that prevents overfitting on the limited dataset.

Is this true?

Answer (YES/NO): NO